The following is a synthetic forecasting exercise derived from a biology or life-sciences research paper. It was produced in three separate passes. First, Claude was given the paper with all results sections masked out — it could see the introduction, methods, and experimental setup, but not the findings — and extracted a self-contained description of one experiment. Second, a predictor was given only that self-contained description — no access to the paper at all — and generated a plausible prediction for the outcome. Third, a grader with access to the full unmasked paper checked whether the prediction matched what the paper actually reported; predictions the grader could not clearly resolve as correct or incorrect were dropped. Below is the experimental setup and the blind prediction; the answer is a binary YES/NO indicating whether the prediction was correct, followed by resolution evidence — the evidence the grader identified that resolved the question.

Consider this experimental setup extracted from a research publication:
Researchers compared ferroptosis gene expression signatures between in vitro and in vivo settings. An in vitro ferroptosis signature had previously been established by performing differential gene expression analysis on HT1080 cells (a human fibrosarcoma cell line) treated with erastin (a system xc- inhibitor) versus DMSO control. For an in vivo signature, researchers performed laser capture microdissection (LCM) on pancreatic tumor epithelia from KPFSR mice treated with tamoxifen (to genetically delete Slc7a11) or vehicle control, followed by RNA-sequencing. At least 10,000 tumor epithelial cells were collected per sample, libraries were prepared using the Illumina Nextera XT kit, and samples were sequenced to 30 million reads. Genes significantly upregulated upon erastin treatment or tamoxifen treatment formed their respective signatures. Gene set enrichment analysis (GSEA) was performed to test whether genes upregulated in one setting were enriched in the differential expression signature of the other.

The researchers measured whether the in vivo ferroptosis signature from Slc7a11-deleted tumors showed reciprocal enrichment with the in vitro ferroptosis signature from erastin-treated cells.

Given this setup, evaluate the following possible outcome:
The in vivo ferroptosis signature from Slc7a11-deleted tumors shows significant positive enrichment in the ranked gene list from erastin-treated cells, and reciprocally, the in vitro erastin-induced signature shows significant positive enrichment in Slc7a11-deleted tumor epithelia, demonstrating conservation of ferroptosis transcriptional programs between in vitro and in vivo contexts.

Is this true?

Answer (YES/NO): YES